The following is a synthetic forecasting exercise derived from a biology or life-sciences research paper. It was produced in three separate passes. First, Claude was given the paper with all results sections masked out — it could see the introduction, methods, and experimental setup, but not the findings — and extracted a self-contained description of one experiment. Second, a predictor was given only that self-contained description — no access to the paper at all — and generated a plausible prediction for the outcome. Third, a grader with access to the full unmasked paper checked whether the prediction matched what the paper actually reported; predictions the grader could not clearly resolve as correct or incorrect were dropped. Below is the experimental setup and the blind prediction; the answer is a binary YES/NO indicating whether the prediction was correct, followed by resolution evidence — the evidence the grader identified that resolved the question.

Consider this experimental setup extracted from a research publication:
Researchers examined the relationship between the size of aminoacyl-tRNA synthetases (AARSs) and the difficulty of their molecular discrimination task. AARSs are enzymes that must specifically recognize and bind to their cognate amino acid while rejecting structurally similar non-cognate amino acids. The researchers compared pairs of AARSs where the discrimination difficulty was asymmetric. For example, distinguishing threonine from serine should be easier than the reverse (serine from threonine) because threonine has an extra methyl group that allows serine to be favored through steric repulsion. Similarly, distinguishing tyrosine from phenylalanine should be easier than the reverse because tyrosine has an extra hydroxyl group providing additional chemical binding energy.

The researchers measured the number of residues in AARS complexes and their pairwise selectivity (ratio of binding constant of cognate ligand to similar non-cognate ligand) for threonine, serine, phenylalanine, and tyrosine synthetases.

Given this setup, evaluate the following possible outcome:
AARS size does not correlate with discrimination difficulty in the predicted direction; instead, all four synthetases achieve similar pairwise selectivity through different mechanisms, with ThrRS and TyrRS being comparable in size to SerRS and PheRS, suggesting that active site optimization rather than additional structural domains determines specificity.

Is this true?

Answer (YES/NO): NO